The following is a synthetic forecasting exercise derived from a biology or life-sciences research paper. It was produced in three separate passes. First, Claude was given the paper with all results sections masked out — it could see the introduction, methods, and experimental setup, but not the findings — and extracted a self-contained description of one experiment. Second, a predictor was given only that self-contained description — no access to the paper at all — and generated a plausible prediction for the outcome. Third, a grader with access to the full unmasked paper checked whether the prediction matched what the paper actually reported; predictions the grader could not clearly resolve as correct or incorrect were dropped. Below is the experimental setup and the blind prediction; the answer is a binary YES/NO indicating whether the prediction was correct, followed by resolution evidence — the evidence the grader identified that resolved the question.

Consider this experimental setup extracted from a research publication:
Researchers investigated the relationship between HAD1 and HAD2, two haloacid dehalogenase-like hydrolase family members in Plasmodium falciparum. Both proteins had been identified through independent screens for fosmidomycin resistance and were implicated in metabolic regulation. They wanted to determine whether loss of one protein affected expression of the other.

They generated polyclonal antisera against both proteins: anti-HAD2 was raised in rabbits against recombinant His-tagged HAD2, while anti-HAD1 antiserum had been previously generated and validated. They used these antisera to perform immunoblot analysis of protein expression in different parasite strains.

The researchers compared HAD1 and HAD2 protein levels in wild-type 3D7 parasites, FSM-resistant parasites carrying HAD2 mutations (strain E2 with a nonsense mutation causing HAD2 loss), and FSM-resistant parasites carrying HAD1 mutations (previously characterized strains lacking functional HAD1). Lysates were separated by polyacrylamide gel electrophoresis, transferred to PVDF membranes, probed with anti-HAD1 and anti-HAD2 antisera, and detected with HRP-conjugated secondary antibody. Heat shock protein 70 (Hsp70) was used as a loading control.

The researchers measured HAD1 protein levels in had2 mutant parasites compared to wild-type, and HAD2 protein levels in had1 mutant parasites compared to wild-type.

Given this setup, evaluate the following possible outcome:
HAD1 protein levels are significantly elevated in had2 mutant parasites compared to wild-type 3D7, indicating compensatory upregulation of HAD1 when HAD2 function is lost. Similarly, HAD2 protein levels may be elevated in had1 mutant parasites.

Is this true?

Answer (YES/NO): NO